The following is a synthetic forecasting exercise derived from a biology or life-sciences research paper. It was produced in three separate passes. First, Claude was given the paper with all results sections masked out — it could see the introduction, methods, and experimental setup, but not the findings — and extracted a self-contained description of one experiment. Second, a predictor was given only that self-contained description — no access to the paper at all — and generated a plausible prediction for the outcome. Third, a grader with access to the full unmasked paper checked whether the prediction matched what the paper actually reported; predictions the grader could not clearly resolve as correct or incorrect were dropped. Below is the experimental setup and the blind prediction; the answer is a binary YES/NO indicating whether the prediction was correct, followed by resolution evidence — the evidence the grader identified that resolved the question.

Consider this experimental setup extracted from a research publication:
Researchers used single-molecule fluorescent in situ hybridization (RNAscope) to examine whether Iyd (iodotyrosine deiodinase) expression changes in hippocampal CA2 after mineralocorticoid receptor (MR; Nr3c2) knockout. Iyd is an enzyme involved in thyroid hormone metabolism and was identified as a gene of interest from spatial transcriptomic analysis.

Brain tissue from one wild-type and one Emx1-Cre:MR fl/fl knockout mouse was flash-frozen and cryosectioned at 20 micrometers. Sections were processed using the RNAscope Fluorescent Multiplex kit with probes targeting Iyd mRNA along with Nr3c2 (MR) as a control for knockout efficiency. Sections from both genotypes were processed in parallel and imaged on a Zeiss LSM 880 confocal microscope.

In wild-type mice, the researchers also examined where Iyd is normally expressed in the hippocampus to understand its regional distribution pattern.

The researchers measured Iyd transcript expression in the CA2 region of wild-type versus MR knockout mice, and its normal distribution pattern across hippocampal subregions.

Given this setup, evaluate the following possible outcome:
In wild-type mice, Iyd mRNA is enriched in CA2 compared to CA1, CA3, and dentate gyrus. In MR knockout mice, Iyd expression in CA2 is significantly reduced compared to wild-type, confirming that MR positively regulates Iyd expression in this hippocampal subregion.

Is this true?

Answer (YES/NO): NO